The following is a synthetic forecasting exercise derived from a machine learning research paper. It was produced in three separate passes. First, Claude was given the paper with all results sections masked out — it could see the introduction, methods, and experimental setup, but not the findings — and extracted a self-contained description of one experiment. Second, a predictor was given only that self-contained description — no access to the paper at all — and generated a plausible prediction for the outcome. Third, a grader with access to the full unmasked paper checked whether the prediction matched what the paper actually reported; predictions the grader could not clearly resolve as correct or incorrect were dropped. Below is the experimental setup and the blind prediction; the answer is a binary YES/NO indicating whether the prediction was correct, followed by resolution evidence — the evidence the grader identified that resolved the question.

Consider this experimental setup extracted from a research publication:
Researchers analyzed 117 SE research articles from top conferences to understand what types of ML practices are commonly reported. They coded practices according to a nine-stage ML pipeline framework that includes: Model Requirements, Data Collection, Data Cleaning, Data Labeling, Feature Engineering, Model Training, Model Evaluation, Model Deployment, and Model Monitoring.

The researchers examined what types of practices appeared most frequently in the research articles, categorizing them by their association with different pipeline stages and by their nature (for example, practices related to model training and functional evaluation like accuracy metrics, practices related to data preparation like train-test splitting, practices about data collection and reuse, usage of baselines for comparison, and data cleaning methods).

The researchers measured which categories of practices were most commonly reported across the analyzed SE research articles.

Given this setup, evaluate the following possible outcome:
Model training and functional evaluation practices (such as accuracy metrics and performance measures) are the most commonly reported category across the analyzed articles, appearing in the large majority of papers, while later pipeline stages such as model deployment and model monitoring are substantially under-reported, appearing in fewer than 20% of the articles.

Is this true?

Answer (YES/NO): YES